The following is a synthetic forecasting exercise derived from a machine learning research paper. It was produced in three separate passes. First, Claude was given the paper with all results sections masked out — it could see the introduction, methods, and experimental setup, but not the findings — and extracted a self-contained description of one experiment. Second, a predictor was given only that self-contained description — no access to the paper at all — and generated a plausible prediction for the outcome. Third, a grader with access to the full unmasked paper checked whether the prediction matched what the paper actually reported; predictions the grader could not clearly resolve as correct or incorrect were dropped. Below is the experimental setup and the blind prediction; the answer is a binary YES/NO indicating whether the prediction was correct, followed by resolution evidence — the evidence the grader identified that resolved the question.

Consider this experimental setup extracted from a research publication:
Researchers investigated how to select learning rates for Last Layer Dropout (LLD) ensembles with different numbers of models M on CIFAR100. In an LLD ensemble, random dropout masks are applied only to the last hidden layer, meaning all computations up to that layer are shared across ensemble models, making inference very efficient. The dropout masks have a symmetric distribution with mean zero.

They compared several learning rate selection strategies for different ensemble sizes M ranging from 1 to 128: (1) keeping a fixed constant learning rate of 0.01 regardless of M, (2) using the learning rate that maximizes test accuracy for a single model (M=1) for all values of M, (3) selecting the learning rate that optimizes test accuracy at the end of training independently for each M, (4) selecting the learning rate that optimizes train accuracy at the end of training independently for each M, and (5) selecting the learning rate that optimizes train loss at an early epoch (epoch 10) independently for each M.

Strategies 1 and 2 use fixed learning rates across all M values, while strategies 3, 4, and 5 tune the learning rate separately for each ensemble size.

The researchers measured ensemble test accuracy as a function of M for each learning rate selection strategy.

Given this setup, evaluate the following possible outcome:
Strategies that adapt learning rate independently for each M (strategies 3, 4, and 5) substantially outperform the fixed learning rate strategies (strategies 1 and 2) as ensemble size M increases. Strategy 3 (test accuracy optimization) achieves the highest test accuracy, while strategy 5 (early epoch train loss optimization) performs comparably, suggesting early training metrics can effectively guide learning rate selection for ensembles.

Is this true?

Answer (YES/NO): NO